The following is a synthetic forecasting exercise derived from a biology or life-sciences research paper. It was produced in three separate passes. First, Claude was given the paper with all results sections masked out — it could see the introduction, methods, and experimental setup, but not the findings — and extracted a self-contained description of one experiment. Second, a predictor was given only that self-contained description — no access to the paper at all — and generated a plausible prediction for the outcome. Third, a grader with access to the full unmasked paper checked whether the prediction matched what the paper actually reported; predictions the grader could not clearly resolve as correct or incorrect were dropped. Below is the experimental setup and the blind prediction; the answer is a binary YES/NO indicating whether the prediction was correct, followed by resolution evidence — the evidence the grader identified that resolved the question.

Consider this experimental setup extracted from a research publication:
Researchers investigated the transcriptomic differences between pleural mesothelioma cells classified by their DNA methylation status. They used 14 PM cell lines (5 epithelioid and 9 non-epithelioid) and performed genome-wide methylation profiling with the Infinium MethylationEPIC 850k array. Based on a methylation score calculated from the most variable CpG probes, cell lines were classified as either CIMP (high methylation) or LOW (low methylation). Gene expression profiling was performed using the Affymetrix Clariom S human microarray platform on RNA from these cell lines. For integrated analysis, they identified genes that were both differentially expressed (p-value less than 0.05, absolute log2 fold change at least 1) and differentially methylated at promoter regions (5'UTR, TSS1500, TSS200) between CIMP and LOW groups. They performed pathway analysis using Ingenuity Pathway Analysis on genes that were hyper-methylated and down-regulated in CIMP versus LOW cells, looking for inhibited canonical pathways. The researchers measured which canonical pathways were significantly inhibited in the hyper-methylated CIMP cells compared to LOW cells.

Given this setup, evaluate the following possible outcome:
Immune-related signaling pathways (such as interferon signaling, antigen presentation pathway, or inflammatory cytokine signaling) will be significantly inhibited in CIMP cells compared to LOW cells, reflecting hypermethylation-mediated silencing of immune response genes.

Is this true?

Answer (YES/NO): YES